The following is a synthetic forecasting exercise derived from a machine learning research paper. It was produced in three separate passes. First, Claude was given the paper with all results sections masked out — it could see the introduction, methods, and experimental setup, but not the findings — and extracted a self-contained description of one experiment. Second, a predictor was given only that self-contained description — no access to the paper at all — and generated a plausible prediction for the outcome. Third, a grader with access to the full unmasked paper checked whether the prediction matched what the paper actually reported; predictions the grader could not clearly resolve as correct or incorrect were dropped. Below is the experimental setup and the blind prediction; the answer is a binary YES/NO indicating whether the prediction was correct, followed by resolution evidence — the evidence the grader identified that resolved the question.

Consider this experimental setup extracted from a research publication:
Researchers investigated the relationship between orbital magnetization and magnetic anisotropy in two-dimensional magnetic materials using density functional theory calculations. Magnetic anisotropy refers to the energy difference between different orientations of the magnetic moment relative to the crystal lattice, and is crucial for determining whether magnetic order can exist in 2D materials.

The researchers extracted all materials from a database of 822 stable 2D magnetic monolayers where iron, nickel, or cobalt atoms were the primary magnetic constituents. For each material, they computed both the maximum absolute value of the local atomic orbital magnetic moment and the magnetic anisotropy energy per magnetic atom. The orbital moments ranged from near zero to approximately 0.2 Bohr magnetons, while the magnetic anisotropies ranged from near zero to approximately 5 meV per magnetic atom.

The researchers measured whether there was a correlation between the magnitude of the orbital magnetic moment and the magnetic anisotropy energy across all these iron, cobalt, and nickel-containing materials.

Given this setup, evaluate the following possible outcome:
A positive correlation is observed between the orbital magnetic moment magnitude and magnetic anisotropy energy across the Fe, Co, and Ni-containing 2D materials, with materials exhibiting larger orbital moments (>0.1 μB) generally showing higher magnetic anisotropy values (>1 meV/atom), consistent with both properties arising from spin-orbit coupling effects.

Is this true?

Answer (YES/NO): NO